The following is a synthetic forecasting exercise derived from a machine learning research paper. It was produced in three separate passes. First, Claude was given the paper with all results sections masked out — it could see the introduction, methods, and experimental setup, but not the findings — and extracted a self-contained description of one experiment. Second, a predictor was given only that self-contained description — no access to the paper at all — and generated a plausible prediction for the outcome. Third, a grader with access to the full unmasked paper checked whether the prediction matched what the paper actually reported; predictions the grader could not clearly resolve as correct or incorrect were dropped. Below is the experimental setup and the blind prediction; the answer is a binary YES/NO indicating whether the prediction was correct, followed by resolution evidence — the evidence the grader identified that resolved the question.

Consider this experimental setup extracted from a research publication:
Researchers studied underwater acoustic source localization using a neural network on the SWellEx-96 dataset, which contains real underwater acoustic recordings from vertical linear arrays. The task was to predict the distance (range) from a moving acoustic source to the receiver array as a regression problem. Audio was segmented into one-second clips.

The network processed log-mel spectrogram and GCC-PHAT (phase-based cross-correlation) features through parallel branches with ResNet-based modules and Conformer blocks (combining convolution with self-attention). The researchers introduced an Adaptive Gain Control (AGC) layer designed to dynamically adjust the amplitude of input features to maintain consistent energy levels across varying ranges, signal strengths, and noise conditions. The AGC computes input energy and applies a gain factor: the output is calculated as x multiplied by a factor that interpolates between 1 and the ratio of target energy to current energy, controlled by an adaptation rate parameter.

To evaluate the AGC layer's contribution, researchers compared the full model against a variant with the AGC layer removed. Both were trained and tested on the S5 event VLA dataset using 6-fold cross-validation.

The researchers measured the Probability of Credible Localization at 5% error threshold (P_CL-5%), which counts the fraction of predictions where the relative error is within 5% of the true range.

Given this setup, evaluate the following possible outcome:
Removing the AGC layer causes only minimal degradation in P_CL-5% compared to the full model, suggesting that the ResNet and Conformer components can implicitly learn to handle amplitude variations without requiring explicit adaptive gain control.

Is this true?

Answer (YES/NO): NO